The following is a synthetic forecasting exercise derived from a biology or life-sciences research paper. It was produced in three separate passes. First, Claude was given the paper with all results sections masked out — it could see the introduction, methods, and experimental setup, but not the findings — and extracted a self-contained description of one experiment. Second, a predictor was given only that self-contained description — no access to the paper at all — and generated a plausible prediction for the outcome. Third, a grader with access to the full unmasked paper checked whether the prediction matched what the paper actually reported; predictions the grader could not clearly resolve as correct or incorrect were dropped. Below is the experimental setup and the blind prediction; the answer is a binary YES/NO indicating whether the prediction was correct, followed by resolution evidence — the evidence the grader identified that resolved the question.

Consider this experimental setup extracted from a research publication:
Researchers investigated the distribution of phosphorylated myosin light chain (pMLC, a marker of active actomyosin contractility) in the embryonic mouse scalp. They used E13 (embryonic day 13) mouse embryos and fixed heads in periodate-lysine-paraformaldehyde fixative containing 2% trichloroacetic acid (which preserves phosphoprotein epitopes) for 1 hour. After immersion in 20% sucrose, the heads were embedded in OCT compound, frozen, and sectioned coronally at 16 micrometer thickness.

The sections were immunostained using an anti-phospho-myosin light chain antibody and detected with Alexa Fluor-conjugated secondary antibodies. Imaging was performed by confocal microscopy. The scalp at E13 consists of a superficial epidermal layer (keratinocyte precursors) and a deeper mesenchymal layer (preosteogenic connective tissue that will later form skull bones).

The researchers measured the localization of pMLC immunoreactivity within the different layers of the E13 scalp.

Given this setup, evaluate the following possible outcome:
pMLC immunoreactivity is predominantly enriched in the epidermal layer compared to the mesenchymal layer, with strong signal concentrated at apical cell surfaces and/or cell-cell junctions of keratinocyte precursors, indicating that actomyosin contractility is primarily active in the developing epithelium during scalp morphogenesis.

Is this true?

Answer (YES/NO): NO